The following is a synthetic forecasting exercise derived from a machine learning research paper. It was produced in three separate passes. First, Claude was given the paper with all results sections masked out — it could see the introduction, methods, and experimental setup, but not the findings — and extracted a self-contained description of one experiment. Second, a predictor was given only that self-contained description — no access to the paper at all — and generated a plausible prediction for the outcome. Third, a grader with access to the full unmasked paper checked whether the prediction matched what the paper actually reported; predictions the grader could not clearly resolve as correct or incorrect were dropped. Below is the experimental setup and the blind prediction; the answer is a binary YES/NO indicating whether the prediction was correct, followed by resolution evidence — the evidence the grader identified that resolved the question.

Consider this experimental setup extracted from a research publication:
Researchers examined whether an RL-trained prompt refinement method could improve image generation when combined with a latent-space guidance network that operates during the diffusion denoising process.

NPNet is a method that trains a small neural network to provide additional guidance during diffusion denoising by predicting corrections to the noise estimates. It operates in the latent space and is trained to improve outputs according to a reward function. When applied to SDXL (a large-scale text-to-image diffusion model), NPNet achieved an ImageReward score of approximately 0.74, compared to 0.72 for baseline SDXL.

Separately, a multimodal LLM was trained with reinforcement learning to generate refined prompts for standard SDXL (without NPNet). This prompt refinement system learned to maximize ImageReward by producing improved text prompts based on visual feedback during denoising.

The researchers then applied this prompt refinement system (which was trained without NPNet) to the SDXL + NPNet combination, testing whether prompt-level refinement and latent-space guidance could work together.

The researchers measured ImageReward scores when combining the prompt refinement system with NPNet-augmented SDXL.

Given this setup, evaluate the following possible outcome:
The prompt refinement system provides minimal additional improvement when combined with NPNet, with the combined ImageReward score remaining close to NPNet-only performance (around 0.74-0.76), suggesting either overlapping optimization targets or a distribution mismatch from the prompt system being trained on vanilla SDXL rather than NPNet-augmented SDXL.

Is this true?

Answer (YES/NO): NO